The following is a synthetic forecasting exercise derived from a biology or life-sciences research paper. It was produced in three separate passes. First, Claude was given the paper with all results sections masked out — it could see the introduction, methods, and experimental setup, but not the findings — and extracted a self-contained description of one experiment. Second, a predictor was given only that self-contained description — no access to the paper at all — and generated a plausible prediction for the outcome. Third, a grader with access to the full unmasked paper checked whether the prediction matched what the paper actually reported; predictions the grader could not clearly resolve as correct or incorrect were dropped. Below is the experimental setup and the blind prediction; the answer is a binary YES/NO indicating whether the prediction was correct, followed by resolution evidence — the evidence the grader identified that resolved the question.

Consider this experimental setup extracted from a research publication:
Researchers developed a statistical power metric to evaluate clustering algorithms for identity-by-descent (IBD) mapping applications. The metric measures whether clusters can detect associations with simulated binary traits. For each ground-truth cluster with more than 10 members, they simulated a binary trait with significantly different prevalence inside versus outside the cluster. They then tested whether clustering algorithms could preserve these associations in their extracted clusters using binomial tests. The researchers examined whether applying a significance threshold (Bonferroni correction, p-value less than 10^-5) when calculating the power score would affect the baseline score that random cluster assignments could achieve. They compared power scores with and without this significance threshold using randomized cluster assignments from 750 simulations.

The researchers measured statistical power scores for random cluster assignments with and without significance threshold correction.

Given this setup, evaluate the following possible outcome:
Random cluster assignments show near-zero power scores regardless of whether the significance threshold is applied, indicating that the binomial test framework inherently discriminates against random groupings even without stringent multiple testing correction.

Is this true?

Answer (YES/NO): NO